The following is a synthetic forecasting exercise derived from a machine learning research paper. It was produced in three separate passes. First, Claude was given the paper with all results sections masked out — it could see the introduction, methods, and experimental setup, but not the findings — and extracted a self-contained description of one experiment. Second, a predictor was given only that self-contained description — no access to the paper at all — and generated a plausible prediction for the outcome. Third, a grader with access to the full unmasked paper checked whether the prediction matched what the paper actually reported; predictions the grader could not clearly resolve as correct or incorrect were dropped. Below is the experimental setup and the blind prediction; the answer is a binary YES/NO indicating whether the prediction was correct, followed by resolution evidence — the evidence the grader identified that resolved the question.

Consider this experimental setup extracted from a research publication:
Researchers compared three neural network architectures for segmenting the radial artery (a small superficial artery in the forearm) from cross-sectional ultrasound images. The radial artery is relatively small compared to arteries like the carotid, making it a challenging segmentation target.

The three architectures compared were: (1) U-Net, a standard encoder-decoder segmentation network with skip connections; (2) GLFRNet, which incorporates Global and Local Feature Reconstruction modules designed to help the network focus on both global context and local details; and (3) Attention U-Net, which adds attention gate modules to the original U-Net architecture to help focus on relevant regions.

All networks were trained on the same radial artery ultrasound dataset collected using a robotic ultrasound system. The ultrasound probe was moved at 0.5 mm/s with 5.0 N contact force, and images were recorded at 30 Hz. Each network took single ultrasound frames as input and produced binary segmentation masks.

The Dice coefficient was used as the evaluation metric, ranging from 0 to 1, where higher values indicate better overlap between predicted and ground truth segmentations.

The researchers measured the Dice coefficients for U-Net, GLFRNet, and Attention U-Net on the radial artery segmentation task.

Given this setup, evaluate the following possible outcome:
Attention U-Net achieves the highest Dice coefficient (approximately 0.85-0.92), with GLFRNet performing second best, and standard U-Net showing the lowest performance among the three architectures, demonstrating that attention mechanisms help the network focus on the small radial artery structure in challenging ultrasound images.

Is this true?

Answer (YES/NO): NO